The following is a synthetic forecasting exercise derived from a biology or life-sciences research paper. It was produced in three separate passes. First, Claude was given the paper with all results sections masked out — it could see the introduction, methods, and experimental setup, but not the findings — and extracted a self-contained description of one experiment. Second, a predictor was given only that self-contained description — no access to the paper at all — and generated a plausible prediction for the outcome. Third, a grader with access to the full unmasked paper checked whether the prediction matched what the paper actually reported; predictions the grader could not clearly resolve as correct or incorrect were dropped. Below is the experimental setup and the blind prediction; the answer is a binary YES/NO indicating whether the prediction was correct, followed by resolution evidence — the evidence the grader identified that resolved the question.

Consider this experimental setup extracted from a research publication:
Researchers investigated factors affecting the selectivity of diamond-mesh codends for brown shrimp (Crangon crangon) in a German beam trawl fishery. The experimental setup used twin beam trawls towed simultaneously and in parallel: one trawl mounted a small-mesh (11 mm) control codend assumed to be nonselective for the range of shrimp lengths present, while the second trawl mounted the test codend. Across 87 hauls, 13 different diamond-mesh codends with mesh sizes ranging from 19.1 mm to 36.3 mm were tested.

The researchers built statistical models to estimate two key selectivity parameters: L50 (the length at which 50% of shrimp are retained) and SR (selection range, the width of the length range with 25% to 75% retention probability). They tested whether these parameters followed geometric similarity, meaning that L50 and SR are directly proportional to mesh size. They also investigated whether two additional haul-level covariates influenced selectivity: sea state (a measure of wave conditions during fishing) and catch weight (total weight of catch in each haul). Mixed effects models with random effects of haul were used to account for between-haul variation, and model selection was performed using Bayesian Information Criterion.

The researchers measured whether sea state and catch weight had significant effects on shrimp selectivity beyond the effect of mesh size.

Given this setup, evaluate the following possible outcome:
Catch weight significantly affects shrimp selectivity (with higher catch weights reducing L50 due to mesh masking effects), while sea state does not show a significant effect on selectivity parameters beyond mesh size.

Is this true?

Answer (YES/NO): NO